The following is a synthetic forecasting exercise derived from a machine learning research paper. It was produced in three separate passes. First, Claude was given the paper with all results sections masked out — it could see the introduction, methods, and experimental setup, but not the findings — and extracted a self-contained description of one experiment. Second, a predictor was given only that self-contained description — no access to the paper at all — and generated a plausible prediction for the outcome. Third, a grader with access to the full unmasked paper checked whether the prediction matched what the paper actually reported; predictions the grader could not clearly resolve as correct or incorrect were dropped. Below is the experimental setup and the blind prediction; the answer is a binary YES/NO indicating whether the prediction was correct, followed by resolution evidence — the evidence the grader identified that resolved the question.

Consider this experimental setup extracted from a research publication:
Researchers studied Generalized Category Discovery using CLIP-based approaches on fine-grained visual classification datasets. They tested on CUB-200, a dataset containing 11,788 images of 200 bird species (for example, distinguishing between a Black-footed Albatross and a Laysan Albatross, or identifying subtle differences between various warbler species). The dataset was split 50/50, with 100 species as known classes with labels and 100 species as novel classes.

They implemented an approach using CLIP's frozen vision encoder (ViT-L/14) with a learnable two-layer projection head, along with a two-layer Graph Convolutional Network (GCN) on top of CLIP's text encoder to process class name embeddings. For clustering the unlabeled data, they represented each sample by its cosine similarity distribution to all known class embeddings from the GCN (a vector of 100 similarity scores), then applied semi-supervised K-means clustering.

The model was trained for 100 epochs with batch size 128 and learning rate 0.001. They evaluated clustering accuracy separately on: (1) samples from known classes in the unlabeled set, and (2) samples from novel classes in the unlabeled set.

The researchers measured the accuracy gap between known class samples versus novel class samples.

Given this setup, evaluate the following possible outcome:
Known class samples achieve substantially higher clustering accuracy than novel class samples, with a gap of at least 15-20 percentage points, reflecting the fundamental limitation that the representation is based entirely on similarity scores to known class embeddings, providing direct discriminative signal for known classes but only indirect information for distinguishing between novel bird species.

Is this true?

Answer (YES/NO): YES